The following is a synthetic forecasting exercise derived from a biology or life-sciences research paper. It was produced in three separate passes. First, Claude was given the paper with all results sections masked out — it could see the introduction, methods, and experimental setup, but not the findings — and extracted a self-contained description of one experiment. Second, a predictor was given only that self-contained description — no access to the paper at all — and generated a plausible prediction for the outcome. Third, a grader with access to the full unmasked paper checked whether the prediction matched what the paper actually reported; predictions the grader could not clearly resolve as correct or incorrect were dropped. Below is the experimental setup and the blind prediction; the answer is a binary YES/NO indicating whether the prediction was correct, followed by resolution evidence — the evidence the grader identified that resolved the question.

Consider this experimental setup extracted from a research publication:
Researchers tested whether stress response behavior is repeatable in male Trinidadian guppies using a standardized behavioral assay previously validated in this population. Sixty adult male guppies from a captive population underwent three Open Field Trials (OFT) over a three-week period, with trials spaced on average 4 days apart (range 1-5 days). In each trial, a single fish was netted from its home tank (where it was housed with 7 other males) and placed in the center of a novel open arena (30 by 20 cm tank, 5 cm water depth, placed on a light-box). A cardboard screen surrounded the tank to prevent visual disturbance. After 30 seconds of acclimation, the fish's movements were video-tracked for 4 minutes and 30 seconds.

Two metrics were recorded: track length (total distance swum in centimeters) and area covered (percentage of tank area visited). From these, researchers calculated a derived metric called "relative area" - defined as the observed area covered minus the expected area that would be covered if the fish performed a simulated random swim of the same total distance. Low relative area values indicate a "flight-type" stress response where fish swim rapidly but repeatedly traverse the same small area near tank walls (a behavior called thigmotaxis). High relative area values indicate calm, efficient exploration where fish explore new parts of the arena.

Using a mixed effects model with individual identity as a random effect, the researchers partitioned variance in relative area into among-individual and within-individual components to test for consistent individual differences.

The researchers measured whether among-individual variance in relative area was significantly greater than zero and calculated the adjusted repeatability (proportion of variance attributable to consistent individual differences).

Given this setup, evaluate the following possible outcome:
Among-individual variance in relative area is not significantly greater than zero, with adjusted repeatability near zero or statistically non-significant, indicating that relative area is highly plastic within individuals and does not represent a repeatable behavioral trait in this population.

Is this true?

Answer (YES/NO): NO